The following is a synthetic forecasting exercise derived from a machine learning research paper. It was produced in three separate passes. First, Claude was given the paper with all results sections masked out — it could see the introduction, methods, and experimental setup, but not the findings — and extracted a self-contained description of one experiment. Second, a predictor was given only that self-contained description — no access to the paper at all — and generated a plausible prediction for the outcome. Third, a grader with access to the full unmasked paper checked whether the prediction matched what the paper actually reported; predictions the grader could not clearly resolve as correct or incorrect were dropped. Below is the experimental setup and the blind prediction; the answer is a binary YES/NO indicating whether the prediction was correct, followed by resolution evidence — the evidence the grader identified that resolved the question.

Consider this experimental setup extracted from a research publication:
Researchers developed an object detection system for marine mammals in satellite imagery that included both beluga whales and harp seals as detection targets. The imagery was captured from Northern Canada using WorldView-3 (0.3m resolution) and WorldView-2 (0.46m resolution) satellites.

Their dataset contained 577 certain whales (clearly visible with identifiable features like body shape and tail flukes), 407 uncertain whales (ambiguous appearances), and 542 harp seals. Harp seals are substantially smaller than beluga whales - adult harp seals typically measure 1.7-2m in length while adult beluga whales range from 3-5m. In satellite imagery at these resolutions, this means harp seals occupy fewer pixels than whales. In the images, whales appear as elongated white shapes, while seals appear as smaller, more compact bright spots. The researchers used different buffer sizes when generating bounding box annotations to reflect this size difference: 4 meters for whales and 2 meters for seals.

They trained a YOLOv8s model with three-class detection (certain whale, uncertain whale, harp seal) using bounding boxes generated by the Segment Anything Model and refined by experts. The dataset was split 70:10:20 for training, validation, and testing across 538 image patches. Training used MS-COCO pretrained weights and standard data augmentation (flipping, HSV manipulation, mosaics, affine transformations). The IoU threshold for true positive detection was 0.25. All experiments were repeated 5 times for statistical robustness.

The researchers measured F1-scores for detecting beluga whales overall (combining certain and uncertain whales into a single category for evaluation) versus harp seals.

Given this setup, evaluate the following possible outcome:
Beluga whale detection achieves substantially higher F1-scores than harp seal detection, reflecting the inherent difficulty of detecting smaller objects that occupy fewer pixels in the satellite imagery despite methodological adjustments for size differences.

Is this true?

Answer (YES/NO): NO